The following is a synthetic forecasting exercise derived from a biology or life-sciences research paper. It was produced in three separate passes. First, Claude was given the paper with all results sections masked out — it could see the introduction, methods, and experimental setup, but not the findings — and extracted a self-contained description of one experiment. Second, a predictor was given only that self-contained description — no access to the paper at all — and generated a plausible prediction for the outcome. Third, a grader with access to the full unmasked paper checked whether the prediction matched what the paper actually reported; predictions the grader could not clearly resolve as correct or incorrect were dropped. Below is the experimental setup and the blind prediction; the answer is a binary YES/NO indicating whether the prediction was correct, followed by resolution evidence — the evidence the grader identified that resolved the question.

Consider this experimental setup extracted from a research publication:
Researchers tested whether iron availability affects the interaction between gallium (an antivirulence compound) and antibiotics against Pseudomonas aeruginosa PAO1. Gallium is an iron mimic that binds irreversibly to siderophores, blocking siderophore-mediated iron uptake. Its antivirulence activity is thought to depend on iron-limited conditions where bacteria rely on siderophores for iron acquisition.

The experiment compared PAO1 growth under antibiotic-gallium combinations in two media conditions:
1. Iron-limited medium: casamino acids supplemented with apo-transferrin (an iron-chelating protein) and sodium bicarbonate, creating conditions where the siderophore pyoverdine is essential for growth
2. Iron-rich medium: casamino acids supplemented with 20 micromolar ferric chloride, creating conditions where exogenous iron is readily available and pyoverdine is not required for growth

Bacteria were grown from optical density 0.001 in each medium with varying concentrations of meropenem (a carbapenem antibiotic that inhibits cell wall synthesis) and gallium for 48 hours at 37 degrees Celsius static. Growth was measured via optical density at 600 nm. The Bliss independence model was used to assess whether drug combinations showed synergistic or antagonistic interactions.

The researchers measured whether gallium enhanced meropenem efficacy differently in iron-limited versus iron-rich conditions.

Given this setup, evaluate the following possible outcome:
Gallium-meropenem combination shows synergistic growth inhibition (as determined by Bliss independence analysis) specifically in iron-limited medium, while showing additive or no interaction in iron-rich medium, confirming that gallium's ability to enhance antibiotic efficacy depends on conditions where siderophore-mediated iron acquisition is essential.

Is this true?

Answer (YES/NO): NO